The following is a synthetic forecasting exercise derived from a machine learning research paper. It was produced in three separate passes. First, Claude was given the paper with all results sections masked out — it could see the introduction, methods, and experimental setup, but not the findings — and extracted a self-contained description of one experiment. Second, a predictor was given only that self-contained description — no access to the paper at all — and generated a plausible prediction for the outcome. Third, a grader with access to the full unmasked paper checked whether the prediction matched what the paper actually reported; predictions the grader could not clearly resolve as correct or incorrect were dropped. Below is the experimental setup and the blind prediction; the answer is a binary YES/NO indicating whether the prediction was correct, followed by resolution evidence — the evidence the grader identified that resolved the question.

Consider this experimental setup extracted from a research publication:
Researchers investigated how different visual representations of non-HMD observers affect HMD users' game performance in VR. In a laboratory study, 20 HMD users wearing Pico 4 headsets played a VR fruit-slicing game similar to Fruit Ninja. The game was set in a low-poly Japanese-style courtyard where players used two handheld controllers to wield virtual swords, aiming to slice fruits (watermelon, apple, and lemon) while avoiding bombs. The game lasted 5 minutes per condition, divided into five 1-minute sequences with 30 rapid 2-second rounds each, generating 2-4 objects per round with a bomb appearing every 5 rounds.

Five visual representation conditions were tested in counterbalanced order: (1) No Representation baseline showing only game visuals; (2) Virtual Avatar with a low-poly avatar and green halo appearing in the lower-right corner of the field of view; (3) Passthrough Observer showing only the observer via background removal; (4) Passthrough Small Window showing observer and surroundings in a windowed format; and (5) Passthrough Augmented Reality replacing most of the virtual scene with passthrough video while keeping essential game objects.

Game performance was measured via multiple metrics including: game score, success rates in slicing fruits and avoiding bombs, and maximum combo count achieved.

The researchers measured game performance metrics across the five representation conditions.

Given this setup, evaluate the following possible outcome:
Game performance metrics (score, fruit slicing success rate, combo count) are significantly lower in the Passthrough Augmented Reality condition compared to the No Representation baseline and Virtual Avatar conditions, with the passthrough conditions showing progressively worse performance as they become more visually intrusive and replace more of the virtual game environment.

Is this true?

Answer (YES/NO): NO